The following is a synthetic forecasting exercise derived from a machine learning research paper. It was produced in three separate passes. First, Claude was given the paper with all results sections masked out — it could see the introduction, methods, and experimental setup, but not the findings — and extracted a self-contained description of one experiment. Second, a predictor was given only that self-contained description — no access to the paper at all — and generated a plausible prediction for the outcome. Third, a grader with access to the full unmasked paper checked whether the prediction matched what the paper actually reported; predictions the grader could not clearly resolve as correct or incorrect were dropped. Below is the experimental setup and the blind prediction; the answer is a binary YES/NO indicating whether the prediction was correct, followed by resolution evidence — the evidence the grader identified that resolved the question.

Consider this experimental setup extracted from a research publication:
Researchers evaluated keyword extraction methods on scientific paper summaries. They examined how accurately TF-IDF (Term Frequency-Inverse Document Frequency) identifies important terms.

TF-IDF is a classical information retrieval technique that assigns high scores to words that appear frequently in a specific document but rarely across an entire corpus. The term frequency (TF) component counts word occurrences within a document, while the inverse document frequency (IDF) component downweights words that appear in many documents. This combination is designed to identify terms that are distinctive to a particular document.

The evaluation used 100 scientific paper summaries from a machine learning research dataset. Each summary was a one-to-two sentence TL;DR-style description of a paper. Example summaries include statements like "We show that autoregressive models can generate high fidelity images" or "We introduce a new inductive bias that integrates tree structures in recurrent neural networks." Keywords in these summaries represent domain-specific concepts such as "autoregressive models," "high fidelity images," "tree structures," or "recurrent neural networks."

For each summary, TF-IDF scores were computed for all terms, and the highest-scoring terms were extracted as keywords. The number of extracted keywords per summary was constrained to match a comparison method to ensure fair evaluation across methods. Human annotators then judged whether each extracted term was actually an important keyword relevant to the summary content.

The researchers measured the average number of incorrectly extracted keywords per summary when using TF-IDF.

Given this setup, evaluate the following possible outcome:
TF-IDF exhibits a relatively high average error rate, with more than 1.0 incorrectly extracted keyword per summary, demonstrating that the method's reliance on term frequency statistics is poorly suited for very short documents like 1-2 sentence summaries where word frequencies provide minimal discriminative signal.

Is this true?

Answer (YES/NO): NO